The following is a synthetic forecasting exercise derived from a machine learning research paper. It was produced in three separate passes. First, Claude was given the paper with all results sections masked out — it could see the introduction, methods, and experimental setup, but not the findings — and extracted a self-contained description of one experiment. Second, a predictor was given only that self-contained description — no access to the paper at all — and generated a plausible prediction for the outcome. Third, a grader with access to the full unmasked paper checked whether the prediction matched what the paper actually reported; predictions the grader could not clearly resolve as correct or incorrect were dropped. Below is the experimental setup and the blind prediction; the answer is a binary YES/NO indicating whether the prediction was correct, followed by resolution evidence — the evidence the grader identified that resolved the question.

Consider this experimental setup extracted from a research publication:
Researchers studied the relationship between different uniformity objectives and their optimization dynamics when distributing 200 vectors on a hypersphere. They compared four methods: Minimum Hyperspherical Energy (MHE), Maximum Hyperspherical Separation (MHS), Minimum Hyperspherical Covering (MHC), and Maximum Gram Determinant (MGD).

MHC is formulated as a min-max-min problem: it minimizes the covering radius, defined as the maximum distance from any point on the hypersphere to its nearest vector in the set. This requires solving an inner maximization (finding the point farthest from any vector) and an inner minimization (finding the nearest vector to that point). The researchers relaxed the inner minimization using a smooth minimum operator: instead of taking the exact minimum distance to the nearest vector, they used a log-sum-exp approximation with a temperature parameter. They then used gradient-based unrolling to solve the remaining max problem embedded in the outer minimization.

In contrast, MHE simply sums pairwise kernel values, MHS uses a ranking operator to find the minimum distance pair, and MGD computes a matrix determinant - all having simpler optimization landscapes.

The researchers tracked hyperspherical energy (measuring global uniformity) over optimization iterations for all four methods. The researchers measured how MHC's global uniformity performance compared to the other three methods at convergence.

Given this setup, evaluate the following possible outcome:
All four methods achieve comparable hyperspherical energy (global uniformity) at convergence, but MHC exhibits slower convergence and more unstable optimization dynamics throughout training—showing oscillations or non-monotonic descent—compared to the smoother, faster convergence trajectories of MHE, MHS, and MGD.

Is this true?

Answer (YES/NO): NO